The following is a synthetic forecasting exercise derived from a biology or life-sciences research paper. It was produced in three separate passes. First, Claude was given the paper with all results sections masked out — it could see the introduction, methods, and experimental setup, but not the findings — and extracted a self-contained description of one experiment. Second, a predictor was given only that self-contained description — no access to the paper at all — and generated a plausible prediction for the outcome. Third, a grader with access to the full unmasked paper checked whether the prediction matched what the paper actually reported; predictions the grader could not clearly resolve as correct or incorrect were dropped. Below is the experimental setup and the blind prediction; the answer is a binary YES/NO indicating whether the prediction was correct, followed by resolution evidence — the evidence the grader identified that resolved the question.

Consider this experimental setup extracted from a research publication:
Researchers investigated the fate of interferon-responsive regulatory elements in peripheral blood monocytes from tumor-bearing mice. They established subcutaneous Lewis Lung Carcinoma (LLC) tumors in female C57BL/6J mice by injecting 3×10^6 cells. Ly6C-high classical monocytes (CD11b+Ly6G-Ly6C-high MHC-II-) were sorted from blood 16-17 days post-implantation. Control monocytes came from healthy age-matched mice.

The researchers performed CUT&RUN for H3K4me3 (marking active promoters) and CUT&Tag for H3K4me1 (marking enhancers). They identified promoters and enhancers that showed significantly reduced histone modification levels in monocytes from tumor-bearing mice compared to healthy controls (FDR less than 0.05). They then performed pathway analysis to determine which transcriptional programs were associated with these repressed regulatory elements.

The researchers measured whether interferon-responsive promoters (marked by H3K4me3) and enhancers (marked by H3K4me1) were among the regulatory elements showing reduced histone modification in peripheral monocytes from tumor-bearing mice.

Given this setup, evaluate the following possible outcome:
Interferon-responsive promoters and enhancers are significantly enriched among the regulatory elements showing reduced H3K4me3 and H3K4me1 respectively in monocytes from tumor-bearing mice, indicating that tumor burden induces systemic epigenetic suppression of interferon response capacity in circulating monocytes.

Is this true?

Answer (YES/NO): YES